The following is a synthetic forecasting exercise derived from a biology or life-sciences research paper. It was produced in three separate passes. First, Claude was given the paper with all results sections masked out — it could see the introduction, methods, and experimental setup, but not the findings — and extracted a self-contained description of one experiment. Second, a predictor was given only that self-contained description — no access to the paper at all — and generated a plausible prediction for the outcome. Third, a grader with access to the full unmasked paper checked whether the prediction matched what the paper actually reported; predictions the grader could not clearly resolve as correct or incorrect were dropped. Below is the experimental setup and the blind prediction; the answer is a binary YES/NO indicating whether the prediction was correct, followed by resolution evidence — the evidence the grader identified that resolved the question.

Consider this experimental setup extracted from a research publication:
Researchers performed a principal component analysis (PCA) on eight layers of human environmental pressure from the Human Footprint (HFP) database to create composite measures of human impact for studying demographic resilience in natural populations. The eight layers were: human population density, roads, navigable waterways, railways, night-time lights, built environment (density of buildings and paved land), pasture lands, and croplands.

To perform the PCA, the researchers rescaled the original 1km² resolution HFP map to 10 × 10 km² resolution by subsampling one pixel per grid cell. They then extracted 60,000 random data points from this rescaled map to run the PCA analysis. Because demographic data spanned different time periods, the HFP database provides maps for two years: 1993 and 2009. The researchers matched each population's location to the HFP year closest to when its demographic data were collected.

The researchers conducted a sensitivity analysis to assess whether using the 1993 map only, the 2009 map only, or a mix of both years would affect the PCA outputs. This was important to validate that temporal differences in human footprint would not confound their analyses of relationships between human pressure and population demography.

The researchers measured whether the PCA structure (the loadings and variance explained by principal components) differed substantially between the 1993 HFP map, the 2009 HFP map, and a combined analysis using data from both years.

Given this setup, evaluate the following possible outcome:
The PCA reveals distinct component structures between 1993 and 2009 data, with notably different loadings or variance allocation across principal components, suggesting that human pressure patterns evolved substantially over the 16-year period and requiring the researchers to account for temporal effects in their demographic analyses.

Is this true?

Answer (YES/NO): NO